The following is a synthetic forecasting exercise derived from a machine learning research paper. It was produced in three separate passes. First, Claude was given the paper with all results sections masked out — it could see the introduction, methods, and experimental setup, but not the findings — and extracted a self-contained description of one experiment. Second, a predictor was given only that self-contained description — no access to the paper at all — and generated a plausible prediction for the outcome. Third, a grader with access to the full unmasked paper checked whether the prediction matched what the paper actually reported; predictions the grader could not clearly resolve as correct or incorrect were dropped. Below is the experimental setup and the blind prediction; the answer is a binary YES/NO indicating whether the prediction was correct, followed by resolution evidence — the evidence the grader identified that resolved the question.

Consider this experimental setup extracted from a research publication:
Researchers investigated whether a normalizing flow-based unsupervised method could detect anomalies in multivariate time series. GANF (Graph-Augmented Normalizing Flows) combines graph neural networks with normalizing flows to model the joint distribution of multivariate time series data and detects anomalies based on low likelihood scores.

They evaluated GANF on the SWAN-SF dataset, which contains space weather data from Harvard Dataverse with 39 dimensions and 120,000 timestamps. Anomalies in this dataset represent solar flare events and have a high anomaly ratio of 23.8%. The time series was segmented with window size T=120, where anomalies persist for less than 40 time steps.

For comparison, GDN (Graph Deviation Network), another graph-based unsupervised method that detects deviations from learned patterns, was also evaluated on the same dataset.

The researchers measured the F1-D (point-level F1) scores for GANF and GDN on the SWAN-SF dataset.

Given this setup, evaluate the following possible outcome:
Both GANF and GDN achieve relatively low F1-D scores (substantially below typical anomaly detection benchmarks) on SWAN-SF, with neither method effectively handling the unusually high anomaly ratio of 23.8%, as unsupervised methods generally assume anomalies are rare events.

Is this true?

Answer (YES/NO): NO